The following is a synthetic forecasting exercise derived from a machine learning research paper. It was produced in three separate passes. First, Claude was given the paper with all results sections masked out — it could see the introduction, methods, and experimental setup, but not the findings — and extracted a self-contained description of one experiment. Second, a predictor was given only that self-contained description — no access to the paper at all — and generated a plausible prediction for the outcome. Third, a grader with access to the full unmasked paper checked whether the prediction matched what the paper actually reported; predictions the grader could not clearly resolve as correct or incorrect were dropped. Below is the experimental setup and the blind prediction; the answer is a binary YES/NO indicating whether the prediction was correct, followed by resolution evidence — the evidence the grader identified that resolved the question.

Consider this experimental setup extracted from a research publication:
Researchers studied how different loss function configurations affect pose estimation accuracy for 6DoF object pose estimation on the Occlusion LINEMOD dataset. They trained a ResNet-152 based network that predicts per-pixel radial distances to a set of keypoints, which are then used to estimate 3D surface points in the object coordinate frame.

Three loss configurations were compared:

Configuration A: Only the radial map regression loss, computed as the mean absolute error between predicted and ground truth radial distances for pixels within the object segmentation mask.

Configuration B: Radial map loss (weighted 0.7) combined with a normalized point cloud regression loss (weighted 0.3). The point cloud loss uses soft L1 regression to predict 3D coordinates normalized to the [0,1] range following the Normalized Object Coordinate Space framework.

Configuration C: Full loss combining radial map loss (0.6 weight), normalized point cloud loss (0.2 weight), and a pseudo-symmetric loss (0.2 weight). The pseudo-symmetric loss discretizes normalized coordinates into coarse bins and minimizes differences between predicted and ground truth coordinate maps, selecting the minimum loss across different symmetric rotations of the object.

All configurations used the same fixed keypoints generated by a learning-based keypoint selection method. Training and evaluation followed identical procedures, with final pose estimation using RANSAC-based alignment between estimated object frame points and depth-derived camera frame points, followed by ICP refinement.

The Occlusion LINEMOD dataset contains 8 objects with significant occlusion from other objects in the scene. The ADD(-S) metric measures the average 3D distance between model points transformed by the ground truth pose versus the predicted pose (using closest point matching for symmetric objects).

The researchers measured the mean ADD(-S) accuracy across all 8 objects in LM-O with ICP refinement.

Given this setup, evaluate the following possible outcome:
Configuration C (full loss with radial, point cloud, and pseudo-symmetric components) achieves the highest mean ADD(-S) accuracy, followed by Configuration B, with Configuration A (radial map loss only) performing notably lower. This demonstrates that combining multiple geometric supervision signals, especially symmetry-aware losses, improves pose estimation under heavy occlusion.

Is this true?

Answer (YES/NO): YES